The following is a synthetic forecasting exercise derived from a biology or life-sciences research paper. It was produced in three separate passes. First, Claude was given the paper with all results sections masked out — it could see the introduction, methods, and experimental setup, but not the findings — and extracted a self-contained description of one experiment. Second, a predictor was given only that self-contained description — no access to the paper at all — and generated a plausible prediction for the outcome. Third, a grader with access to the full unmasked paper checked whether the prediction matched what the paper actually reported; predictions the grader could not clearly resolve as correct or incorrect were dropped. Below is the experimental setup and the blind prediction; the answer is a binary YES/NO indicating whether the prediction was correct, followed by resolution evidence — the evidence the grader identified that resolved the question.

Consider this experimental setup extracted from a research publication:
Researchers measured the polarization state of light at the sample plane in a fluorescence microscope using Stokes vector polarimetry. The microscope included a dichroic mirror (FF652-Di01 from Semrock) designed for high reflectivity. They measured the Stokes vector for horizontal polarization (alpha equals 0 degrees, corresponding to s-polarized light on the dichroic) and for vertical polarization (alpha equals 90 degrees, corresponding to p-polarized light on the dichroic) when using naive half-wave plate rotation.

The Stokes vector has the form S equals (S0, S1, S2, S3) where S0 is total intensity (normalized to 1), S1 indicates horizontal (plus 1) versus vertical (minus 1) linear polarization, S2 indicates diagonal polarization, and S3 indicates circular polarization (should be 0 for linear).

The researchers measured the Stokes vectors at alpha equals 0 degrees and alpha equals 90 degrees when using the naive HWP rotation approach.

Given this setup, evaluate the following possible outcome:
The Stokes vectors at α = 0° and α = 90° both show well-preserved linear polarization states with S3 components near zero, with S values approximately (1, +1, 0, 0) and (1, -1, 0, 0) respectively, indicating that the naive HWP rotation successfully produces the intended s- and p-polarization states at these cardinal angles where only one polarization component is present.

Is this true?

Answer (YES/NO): YES